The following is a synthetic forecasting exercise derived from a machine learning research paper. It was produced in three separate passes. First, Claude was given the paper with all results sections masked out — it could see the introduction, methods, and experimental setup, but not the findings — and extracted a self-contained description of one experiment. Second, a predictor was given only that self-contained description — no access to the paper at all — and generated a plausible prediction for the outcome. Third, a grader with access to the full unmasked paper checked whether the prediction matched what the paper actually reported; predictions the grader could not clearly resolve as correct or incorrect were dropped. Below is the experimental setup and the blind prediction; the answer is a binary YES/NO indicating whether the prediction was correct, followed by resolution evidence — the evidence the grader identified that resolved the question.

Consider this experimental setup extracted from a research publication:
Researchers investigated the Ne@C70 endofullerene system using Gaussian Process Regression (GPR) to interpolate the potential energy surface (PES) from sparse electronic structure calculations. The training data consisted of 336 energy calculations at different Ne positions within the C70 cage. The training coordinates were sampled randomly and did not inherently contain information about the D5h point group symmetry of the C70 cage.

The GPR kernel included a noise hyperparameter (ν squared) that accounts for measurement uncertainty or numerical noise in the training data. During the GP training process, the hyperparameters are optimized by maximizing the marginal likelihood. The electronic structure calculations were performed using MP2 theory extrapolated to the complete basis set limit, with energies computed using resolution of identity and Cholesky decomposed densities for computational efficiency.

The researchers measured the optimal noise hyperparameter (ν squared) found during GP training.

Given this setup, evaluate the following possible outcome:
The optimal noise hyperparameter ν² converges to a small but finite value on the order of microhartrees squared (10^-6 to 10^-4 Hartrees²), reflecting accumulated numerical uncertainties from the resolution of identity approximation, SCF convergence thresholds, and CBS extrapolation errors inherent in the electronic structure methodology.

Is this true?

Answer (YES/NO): NO